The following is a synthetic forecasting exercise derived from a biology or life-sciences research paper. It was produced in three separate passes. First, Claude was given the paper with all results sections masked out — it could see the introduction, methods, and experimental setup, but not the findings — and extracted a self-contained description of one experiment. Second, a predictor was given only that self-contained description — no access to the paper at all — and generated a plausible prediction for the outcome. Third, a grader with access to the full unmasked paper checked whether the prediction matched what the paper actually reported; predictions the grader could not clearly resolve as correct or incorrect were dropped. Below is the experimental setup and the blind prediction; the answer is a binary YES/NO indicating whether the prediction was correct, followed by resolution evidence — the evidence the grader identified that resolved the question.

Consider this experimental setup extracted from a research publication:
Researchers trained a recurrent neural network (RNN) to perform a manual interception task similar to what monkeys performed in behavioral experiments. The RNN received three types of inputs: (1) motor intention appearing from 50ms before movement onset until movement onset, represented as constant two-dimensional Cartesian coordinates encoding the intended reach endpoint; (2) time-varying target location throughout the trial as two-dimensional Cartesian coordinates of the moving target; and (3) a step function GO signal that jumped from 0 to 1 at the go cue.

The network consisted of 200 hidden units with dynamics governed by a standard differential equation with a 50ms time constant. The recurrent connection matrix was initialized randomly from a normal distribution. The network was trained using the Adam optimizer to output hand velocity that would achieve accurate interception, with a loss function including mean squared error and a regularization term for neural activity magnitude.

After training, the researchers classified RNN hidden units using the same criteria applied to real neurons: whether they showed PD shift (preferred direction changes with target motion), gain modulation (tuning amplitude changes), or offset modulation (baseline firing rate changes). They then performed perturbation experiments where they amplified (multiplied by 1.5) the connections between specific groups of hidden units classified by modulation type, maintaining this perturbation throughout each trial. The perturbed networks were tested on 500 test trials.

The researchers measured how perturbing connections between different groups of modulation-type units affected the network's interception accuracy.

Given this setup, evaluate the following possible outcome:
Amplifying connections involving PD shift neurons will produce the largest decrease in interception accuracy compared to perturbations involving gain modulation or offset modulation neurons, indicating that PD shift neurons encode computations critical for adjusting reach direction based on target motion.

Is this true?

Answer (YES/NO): NO